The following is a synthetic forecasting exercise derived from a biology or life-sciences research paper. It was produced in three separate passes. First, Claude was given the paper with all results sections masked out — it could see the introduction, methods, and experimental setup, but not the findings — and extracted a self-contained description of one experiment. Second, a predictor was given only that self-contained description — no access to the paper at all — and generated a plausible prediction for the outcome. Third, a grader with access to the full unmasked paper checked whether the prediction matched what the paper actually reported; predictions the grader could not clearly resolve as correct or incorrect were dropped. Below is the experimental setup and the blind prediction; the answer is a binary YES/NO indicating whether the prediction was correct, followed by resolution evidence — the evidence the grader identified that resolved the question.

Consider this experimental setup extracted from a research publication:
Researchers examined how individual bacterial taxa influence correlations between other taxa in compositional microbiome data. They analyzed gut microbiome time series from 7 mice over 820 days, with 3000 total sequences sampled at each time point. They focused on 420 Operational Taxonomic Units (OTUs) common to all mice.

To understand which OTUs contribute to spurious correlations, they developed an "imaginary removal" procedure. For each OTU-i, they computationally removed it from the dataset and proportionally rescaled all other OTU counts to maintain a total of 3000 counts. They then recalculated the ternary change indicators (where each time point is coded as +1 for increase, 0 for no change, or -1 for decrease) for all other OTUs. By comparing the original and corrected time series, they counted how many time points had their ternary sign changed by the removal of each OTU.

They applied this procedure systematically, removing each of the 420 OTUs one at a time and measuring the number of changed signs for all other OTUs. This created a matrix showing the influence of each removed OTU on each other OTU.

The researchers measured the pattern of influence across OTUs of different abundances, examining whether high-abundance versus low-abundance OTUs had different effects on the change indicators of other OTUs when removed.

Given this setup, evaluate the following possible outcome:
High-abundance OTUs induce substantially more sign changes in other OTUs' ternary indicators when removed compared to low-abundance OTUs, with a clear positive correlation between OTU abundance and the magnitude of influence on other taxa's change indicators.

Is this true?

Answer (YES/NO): YES